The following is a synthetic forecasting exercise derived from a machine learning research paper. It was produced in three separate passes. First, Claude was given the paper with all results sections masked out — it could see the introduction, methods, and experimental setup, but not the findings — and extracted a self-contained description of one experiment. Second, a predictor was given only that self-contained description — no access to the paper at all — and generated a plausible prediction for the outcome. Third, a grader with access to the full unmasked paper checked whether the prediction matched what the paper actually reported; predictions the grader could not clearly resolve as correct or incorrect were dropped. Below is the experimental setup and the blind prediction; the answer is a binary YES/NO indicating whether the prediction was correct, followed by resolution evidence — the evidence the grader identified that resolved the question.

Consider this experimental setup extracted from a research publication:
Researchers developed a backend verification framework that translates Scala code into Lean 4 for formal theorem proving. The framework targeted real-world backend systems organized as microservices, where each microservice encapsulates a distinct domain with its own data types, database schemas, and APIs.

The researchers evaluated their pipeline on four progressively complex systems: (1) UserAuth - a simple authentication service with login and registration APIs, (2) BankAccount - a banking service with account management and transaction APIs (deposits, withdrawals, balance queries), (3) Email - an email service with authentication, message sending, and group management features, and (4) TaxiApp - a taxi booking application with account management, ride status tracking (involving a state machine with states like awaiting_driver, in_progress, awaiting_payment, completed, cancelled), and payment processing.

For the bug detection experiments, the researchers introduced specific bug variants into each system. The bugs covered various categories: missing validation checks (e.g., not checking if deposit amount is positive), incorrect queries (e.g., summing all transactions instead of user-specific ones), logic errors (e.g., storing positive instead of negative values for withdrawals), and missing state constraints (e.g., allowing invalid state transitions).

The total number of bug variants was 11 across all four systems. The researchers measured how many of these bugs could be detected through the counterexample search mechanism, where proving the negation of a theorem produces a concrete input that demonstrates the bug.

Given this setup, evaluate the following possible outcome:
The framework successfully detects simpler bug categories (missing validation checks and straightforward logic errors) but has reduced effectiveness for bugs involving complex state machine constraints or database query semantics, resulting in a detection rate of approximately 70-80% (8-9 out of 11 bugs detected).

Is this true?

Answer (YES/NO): NO